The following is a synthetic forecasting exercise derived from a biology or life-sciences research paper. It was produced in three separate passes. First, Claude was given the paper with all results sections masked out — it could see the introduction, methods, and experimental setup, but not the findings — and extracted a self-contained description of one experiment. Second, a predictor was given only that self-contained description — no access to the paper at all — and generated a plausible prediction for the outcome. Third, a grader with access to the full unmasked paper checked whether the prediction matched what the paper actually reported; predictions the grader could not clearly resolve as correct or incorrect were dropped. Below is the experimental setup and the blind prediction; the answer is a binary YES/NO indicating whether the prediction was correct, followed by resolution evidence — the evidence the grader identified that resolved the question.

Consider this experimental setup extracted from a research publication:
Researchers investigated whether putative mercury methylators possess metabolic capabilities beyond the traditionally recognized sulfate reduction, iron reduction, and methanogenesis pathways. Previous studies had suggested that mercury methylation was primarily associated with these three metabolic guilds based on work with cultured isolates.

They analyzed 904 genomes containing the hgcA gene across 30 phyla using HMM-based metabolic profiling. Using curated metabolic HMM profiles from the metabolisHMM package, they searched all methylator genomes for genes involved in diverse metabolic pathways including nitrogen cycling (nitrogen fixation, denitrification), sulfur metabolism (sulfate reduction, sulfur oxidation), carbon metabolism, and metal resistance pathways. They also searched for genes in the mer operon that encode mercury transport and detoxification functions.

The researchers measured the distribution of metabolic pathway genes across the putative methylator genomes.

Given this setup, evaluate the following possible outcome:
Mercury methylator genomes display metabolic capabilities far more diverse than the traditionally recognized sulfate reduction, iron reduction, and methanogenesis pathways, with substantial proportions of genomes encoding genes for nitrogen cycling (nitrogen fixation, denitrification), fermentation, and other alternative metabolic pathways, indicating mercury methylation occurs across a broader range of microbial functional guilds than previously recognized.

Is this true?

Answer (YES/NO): NO